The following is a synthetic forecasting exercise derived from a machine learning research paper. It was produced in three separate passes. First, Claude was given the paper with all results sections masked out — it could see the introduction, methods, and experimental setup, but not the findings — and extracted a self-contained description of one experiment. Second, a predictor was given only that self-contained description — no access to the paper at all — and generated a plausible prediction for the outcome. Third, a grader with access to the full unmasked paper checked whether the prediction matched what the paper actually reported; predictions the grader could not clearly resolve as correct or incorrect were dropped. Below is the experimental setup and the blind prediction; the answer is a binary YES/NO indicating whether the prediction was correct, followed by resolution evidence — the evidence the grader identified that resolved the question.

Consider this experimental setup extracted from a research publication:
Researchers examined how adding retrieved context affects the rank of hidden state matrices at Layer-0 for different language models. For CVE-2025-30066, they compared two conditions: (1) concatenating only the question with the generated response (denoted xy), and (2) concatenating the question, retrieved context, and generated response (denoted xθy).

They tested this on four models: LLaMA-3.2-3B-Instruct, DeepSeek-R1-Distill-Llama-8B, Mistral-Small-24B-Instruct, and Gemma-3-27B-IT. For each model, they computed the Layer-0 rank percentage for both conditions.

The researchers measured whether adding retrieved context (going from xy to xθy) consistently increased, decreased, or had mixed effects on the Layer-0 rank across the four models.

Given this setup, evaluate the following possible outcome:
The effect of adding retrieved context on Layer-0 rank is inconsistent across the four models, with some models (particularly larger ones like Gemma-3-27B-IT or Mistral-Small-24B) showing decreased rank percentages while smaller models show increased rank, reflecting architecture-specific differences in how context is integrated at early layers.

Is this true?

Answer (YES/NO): NO